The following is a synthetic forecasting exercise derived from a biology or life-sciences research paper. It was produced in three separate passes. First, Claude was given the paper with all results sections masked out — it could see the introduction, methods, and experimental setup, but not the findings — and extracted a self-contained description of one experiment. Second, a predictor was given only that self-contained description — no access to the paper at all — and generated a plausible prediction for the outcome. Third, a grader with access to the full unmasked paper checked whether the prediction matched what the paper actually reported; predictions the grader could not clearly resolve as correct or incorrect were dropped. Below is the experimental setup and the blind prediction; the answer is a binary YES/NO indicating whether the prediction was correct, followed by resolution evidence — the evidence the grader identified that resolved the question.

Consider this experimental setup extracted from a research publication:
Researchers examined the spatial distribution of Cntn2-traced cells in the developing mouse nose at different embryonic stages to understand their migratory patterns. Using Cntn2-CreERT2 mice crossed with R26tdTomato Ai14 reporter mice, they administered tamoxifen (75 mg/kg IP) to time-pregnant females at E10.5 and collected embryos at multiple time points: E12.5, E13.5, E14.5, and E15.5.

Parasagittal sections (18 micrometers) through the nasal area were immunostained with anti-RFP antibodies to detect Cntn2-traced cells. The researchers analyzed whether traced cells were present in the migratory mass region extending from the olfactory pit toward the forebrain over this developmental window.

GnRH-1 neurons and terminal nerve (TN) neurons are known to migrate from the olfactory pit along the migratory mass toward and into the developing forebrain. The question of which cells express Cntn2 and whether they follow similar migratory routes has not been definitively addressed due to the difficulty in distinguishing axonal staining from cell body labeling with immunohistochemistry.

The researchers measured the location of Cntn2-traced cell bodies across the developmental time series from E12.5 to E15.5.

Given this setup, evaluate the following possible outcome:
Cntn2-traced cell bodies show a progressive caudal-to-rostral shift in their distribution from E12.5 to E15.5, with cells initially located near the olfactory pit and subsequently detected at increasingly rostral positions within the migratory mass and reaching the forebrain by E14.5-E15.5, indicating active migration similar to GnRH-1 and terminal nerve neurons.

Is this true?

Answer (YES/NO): NO